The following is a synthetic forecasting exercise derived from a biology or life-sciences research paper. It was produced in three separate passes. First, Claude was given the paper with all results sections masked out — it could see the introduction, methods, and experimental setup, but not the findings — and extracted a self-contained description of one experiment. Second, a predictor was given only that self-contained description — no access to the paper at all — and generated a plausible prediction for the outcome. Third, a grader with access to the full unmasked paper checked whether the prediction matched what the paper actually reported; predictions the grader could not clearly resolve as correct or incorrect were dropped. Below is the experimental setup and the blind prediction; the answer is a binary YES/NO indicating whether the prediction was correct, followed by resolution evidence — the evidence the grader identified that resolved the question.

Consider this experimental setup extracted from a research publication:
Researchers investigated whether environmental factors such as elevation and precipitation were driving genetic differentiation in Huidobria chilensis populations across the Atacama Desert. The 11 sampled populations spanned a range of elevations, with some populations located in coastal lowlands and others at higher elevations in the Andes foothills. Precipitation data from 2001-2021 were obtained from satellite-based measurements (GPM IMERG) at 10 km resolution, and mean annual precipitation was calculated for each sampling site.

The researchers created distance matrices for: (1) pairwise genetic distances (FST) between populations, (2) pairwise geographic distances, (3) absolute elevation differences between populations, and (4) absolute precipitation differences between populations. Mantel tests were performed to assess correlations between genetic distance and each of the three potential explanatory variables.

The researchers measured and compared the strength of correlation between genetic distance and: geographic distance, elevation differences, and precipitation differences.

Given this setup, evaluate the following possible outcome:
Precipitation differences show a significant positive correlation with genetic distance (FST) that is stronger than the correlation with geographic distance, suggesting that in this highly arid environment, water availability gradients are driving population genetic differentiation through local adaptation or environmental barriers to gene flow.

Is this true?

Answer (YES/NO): NO